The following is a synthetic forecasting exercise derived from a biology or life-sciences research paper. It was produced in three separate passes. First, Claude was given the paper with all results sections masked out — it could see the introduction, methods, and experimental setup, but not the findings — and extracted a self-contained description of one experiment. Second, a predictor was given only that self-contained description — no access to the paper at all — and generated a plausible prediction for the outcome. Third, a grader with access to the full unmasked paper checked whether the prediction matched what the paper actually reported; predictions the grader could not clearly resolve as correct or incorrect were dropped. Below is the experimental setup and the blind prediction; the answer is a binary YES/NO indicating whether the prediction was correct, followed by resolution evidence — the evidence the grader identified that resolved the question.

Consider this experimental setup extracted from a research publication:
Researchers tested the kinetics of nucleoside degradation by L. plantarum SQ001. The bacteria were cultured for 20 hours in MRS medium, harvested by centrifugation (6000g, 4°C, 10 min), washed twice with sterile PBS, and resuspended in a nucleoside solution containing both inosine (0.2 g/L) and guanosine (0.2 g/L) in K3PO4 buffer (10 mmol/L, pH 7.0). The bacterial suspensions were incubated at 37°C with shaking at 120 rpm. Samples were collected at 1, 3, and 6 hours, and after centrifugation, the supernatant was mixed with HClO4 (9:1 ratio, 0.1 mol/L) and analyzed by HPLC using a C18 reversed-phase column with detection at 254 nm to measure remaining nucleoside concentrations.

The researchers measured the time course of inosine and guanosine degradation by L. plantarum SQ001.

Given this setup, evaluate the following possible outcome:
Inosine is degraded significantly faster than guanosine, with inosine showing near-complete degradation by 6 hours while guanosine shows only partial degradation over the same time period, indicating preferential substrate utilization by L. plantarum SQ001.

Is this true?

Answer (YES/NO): NO